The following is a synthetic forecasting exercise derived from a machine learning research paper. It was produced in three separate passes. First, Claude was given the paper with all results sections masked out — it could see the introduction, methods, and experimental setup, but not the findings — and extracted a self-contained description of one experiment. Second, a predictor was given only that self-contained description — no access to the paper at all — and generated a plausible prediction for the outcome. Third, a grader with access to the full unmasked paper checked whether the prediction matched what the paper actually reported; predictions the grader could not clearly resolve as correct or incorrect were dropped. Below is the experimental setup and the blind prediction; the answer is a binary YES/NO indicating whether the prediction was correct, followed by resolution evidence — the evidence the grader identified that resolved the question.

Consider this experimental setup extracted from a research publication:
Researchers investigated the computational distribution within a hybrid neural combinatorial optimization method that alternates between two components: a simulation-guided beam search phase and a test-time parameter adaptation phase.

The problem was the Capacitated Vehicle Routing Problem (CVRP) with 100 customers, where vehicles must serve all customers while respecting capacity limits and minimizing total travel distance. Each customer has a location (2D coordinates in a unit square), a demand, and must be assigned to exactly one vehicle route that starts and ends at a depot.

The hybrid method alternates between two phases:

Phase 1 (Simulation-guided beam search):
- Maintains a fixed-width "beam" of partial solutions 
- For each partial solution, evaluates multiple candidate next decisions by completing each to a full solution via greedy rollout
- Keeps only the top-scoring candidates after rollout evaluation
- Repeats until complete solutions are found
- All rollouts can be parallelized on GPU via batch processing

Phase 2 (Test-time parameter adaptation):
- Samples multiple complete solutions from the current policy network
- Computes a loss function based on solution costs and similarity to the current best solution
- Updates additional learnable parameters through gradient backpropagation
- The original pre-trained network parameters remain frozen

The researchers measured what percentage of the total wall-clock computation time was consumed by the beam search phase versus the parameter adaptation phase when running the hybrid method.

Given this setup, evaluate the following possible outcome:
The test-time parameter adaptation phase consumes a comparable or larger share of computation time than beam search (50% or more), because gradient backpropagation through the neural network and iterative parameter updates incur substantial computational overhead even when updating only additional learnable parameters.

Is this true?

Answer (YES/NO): NO